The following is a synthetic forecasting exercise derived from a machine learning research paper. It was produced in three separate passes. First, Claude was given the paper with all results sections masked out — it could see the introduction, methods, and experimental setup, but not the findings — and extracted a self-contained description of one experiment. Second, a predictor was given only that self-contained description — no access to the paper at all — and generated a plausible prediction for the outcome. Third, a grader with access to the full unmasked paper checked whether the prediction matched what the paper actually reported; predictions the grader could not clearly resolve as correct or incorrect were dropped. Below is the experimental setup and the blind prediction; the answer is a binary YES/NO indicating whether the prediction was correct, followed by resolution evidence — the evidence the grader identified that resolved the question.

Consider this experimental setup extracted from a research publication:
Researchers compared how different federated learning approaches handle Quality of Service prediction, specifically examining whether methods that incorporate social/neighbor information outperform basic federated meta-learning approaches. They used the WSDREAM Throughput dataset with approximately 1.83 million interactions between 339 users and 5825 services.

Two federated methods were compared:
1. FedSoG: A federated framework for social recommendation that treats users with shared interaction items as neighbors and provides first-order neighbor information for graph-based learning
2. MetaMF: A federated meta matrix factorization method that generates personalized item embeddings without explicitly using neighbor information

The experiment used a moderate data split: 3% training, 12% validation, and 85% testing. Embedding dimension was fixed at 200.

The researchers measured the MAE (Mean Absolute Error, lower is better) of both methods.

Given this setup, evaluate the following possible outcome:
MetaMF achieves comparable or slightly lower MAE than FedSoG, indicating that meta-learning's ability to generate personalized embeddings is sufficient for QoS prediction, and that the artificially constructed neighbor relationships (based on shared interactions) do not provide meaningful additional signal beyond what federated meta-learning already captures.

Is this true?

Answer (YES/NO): NO